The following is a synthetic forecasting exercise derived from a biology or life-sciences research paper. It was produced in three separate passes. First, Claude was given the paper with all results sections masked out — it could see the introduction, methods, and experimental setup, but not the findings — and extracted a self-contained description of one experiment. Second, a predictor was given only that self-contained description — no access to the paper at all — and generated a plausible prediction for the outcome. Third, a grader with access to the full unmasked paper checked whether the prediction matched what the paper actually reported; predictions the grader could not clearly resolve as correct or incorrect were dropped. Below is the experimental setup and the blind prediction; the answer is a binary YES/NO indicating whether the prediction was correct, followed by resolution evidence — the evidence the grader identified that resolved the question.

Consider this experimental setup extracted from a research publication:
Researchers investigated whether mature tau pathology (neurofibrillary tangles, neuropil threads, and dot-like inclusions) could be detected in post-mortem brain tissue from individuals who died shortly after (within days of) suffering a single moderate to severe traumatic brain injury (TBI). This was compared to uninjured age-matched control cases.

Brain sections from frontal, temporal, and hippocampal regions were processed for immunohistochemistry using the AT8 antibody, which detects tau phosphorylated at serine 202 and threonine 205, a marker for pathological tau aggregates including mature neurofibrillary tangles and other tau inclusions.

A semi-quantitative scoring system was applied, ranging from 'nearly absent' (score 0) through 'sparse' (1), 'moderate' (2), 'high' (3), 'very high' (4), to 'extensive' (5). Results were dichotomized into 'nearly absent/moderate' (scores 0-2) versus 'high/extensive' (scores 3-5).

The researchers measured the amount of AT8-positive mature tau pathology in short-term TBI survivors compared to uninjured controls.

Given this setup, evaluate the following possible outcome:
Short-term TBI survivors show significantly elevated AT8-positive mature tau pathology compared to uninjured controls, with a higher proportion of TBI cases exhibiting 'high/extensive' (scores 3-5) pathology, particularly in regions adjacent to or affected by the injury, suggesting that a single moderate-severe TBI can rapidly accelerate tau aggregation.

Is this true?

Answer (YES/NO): NO